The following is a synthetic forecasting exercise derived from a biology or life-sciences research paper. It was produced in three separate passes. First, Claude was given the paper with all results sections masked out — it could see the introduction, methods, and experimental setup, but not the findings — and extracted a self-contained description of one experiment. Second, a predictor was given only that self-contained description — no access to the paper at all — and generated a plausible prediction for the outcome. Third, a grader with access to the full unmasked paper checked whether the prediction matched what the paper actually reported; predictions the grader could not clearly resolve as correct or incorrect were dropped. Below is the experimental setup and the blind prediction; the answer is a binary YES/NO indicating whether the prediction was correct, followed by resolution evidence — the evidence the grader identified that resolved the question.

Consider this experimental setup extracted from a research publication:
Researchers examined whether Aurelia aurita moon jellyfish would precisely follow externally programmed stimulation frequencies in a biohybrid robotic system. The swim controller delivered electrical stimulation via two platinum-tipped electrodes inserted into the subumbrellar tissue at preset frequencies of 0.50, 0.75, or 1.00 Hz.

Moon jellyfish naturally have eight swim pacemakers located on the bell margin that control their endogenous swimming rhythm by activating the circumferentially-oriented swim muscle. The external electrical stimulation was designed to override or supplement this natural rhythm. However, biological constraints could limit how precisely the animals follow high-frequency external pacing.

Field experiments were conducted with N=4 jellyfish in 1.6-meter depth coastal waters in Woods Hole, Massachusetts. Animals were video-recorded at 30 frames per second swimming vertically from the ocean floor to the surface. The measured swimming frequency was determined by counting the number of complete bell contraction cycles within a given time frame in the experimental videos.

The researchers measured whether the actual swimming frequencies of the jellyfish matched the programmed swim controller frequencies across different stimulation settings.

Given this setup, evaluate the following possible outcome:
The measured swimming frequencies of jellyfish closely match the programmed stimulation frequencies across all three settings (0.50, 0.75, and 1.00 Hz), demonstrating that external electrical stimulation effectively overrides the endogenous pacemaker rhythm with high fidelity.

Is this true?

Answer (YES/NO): NO